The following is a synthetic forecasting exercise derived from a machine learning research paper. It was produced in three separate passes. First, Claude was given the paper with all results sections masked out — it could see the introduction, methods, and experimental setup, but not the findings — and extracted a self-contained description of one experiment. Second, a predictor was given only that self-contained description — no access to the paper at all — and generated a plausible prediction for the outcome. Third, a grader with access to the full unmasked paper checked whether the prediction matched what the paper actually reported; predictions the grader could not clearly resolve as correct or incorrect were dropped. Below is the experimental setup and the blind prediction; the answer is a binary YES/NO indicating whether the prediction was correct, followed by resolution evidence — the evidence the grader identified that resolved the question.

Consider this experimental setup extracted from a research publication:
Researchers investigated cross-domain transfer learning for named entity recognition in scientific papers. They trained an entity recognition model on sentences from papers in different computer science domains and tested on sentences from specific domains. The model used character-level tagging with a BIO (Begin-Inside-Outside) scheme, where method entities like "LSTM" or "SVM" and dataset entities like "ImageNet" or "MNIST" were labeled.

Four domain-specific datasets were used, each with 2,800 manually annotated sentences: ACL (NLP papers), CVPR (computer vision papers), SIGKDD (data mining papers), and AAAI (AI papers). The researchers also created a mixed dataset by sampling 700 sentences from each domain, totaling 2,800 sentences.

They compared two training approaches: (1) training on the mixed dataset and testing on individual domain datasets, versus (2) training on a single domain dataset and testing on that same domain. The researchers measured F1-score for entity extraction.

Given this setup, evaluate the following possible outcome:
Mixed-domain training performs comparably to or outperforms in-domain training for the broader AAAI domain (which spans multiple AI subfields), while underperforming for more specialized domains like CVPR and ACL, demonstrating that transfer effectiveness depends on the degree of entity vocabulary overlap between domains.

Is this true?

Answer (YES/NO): NO